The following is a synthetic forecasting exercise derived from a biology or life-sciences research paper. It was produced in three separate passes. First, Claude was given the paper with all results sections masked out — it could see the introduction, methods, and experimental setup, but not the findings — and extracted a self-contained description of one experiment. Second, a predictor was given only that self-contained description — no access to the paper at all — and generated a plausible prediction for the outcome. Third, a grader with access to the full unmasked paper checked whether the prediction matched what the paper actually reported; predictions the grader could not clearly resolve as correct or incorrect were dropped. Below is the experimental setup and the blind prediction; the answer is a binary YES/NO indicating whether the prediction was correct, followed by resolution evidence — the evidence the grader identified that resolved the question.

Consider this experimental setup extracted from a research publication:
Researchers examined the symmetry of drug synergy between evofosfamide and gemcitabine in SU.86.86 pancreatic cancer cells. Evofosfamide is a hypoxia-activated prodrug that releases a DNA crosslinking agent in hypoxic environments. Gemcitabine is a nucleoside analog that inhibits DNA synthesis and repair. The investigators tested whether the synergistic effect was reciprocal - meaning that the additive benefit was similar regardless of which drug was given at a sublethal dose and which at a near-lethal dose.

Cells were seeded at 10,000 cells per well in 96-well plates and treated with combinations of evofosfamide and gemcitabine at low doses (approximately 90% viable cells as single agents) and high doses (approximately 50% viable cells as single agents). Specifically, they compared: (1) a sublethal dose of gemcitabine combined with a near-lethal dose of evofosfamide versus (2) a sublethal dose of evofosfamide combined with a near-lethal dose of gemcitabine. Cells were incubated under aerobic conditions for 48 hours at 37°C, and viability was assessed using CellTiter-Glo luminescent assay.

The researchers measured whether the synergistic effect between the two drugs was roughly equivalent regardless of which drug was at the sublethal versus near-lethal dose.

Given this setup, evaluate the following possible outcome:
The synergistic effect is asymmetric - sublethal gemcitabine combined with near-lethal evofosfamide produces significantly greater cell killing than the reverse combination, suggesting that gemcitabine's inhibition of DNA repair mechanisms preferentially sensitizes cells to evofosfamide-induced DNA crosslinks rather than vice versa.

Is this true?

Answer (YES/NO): NO